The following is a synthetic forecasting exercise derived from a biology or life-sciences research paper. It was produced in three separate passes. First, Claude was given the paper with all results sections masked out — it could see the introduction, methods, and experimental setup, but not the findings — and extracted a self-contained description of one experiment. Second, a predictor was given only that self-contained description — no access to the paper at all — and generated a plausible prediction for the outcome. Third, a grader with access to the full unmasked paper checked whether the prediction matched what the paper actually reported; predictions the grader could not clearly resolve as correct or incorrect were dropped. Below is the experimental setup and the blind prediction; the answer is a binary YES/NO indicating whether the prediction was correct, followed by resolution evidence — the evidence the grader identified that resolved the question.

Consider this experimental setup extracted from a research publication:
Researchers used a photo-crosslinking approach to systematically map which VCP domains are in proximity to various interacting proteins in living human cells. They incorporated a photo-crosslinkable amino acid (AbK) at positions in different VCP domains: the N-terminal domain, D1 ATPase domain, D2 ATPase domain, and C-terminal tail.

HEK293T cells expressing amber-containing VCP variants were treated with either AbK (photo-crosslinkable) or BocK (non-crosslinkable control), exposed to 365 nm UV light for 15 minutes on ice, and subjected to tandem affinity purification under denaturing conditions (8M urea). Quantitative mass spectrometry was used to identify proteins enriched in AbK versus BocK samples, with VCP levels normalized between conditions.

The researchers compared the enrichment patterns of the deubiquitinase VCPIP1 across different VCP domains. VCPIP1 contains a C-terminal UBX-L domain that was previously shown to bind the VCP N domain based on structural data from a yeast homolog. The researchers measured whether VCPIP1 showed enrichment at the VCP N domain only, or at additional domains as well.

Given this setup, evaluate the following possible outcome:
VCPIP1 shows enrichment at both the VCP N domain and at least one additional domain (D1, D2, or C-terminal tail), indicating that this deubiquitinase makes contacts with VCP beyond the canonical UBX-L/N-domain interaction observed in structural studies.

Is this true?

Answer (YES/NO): YES